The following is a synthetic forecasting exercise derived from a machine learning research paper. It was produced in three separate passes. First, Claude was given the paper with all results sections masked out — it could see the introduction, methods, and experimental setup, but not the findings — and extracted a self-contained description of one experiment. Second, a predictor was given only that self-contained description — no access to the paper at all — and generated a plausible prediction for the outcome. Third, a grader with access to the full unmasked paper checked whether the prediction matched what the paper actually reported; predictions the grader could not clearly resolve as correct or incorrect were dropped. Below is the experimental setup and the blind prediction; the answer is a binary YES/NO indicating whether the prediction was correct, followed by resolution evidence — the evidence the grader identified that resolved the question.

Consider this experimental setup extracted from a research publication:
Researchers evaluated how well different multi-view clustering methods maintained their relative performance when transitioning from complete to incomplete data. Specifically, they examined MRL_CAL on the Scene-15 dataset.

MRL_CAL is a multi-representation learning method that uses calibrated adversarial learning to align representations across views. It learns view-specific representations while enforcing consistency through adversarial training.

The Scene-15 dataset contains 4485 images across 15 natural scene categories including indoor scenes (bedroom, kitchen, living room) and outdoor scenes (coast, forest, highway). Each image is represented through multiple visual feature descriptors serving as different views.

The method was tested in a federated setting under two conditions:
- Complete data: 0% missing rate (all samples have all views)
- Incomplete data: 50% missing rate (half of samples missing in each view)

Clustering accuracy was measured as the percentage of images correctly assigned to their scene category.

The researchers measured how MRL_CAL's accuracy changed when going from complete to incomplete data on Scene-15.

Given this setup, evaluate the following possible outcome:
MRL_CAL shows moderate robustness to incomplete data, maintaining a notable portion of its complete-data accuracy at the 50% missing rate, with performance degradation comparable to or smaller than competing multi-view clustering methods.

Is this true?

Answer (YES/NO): YES